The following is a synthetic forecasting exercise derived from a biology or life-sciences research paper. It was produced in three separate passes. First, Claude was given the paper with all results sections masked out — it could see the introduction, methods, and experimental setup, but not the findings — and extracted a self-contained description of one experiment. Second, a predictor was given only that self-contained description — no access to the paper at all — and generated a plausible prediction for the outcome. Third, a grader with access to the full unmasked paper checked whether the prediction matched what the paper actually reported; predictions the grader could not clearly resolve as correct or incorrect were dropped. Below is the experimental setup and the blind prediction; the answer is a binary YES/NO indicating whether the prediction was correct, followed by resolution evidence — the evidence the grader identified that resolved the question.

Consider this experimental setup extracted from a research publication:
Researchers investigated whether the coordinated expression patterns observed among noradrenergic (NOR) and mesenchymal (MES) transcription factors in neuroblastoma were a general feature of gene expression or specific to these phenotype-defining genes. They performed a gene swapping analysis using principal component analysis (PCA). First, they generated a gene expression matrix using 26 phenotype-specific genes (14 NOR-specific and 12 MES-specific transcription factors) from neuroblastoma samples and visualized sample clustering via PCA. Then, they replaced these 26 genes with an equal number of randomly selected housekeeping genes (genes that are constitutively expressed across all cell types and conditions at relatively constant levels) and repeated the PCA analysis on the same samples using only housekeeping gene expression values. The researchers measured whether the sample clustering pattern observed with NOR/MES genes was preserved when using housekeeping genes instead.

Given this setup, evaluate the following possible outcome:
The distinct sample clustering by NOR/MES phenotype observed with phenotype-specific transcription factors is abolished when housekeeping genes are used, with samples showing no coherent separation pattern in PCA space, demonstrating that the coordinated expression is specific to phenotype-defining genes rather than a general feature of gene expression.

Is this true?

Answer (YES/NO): YES